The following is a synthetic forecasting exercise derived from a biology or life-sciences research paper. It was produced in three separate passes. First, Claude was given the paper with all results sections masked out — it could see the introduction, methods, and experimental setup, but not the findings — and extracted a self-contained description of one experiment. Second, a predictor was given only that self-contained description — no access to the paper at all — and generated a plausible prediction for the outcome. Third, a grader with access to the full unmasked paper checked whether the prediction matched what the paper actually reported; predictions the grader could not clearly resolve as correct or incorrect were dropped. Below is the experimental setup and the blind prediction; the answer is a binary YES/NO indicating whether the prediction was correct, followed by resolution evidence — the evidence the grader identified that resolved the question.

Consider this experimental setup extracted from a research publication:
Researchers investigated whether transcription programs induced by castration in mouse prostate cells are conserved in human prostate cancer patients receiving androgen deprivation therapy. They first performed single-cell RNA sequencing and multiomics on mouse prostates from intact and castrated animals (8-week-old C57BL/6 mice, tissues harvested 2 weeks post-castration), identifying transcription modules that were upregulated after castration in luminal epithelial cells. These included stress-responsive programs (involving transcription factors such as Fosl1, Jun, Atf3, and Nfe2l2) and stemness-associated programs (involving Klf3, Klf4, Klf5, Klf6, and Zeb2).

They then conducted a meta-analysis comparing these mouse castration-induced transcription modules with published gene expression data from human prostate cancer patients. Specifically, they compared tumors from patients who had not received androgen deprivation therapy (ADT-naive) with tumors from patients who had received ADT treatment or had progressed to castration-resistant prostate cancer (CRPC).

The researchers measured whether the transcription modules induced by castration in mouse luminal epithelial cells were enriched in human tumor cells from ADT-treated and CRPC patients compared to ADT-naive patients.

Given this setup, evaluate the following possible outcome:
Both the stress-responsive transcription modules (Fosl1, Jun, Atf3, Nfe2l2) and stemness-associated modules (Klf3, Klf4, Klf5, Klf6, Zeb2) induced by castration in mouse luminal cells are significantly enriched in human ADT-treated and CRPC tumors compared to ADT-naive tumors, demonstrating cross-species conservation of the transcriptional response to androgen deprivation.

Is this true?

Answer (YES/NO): YES